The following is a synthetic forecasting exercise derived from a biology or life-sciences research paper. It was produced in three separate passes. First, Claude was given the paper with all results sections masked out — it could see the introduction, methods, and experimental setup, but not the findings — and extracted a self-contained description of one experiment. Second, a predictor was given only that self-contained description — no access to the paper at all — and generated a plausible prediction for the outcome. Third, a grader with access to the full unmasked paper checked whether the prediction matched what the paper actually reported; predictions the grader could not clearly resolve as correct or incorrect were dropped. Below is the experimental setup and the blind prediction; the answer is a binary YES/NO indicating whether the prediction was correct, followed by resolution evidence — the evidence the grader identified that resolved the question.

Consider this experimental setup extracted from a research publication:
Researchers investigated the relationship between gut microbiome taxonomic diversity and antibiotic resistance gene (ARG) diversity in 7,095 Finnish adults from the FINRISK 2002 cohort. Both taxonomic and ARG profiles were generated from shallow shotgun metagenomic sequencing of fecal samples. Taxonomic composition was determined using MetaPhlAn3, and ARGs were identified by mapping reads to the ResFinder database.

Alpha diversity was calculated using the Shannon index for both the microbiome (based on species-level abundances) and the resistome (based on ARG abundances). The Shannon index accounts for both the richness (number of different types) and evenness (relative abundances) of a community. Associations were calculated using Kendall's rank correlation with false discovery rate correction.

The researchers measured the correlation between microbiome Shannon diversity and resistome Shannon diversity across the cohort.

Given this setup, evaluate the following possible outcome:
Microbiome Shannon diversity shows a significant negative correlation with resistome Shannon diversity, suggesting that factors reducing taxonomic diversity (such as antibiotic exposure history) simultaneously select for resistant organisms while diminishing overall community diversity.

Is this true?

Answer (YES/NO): NO